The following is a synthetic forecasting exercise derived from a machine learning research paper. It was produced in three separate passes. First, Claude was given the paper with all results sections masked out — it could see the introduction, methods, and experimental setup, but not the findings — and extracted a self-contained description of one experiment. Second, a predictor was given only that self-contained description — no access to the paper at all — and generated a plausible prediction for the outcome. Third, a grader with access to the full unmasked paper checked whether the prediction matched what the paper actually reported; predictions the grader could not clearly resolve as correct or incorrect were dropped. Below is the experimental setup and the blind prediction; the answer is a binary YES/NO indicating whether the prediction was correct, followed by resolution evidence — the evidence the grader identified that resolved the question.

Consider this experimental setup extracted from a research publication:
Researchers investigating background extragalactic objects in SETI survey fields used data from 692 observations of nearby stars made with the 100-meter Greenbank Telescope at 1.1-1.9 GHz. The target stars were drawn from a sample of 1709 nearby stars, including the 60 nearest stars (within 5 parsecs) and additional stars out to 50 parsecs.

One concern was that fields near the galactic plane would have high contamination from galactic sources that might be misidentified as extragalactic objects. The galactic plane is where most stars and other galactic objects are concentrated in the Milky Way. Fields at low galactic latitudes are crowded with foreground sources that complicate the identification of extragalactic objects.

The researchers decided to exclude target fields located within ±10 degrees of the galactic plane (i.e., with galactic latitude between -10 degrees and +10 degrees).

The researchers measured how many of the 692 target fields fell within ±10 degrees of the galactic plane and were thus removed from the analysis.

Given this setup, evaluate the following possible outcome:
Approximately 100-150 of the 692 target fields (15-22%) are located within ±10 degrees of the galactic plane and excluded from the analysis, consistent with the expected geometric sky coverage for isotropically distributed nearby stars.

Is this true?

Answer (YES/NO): NO